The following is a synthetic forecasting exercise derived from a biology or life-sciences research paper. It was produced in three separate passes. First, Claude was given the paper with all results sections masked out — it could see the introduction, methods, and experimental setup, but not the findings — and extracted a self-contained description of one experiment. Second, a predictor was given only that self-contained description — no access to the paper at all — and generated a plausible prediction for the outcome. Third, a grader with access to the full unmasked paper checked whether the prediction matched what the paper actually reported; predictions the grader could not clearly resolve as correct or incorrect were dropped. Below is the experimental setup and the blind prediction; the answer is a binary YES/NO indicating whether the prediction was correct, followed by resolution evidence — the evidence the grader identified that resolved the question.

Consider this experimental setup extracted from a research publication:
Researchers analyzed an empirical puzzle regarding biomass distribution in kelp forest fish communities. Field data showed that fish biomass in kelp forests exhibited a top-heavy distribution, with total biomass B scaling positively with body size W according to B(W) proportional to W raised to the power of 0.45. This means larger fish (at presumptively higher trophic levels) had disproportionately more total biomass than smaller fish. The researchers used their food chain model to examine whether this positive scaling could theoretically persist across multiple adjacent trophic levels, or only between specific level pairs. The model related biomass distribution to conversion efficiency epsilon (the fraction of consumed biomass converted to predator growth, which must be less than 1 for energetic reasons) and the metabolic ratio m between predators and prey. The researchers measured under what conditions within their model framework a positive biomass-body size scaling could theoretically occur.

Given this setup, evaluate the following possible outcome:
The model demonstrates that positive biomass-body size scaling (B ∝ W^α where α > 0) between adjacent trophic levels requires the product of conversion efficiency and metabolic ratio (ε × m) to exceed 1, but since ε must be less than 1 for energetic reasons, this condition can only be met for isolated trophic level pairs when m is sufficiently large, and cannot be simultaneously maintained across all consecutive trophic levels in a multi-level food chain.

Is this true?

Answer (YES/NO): NO